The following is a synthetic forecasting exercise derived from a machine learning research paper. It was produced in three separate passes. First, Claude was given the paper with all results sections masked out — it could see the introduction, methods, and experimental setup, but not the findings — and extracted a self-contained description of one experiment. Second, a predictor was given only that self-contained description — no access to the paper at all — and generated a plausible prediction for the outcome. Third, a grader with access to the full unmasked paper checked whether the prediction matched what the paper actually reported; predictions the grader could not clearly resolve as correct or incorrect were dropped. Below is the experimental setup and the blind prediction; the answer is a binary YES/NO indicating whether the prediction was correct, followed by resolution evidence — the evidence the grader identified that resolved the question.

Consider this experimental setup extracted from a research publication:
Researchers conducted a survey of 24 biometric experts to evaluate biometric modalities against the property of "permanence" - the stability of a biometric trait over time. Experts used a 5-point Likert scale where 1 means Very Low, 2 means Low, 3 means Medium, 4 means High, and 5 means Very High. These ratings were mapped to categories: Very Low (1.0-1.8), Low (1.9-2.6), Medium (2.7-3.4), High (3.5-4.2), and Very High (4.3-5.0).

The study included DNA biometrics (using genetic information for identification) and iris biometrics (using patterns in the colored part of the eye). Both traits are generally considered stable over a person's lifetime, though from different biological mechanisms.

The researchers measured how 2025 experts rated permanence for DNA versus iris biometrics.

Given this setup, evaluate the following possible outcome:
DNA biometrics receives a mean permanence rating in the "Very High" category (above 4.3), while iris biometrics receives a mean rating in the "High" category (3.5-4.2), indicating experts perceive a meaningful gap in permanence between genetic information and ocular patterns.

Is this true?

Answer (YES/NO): NO